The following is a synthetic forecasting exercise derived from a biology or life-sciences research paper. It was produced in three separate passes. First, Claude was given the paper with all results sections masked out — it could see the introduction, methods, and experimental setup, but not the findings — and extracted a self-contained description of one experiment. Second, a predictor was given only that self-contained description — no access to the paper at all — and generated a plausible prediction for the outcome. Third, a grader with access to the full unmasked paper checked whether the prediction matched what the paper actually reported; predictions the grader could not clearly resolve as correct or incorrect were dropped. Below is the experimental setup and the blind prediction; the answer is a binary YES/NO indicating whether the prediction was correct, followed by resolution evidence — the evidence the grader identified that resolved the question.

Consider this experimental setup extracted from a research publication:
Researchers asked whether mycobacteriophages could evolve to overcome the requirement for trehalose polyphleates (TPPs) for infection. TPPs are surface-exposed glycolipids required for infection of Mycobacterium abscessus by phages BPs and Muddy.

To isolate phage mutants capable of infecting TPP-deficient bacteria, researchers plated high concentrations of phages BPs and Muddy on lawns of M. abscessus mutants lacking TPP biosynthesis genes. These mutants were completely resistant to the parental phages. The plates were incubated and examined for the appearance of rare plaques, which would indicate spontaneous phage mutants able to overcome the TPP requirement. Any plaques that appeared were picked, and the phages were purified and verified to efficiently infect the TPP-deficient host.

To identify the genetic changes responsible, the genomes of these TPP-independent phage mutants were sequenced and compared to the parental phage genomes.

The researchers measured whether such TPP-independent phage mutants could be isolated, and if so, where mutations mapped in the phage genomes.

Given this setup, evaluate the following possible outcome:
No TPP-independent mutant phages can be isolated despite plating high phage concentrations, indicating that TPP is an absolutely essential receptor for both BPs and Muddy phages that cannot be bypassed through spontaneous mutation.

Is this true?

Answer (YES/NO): NO